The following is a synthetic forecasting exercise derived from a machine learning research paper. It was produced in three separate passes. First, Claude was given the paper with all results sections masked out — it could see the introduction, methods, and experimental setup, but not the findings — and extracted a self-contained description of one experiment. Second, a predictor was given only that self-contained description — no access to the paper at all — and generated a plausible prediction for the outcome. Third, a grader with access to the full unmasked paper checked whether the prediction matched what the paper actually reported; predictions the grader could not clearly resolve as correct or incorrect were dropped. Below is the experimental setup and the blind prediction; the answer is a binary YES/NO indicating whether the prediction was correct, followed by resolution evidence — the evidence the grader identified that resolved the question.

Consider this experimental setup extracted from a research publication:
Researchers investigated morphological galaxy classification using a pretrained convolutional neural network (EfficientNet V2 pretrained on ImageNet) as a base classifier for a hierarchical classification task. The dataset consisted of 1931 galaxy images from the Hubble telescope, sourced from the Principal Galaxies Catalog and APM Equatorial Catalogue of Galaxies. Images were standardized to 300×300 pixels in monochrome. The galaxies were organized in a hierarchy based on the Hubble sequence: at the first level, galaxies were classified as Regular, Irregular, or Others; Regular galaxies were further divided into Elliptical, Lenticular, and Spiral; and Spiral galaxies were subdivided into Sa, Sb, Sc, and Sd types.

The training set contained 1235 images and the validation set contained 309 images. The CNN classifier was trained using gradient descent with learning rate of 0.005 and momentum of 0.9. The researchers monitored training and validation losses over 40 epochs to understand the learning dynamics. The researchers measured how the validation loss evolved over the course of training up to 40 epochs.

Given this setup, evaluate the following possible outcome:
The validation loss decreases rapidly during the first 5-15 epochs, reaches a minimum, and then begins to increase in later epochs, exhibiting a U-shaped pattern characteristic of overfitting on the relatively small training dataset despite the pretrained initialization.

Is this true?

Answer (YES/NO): NO